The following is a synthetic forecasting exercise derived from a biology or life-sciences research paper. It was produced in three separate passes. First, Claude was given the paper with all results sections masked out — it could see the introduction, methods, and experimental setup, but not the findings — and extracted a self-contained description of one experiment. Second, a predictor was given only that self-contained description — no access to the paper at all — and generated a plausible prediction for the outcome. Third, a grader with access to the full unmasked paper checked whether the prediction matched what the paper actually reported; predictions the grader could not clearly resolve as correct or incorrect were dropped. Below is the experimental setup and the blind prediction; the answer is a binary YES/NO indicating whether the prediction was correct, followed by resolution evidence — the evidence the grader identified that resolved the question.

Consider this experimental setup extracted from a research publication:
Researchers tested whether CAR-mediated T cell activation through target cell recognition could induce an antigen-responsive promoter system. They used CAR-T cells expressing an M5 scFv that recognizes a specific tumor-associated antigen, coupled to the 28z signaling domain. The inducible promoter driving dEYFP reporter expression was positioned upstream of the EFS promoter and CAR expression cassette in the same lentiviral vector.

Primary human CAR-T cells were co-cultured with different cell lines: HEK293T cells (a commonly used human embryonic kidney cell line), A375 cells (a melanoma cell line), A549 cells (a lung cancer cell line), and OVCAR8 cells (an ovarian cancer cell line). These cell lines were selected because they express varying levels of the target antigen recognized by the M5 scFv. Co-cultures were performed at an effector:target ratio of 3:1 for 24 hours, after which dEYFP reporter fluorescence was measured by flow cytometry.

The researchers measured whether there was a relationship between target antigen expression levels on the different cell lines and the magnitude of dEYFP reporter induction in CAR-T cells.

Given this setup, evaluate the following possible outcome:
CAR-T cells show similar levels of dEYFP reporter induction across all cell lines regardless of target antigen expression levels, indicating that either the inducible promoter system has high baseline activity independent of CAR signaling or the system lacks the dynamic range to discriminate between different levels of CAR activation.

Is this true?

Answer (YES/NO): NO